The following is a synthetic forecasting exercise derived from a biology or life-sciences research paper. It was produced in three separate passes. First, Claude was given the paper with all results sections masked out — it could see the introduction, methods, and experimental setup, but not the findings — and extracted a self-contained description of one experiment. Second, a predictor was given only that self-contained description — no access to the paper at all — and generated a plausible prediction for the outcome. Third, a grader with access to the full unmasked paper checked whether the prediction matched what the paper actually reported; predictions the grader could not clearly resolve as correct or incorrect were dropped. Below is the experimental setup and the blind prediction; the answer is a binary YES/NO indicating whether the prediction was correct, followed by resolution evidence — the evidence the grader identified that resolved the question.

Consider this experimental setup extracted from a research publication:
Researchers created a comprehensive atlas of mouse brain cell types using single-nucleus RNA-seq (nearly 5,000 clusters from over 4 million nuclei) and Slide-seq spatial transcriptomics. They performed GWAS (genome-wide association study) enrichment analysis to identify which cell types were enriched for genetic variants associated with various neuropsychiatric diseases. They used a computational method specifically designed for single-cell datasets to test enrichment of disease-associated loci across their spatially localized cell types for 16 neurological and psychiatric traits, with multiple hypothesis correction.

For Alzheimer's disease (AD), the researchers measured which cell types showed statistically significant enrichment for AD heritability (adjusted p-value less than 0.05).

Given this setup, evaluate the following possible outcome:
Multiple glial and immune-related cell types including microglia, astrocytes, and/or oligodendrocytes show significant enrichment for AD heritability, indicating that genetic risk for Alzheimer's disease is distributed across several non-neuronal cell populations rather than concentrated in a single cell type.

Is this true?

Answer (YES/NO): NO